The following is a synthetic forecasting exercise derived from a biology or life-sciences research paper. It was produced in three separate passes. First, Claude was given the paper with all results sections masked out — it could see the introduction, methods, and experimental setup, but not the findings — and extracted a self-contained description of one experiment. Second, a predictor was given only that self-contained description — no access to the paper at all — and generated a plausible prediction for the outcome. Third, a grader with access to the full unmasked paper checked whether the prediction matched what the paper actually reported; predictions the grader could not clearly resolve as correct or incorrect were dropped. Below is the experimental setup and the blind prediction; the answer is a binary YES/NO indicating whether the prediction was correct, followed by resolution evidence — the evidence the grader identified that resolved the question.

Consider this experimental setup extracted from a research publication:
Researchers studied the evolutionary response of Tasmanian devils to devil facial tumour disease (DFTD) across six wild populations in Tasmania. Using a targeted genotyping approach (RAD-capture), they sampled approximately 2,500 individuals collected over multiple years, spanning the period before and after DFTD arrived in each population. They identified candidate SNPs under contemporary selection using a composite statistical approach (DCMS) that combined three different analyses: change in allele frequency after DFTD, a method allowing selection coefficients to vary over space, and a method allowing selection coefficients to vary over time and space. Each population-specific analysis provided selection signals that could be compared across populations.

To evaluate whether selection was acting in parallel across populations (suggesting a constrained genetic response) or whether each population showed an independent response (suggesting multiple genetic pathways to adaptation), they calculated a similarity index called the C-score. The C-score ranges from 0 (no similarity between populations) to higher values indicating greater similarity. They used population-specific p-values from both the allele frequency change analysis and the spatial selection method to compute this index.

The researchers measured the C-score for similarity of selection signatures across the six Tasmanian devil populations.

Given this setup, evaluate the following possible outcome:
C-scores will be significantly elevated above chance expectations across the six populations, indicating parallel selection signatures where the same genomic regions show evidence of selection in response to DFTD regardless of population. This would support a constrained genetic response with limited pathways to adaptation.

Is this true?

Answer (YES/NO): NO